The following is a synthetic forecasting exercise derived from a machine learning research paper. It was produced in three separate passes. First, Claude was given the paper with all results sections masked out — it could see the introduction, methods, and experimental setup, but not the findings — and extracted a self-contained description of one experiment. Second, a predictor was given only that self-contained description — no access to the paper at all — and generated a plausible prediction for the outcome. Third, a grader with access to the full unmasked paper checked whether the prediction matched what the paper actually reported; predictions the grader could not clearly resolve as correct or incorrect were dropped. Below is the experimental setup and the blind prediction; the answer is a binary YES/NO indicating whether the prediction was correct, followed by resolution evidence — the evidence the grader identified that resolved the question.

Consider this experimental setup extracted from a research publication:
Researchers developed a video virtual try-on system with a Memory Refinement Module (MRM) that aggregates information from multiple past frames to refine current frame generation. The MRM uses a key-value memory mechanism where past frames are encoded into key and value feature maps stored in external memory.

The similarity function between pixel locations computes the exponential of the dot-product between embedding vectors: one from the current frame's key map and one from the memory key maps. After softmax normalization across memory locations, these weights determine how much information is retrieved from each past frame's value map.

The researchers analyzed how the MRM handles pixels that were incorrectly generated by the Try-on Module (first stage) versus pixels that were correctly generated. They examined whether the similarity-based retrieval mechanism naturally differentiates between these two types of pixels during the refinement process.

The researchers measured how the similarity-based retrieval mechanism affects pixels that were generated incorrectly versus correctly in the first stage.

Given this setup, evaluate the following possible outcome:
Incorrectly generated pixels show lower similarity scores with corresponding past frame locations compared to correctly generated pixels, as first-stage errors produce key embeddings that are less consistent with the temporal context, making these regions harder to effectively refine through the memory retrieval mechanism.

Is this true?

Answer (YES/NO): NO